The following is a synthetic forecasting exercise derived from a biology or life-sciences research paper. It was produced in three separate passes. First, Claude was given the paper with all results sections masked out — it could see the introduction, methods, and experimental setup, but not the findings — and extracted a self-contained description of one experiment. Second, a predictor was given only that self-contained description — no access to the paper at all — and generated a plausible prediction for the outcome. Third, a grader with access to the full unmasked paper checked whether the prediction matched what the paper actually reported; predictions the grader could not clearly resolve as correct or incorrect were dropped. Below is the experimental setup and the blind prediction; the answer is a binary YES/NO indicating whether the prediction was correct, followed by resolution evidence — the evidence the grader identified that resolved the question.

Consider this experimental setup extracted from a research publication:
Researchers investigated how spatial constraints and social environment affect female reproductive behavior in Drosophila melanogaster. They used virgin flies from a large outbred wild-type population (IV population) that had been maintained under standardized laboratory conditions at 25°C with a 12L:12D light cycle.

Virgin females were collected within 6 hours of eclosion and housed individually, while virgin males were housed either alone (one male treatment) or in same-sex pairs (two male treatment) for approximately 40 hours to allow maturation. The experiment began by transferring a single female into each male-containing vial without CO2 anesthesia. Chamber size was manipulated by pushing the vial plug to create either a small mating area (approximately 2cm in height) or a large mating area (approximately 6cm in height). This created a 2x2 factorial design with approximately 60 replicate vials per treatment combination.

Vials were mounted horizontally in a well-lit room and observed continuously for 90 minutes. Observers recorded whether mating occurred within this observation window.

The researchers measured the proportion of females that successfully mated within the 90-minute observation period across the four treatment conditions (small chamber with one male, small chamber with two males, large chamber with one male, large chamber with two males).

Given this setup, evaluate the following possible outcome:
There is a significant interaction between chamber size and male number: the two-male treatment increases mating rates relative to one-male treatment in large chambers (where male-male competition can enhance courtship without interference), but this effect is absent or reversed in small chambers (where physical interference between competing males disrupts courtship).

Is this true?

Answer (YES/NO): NO